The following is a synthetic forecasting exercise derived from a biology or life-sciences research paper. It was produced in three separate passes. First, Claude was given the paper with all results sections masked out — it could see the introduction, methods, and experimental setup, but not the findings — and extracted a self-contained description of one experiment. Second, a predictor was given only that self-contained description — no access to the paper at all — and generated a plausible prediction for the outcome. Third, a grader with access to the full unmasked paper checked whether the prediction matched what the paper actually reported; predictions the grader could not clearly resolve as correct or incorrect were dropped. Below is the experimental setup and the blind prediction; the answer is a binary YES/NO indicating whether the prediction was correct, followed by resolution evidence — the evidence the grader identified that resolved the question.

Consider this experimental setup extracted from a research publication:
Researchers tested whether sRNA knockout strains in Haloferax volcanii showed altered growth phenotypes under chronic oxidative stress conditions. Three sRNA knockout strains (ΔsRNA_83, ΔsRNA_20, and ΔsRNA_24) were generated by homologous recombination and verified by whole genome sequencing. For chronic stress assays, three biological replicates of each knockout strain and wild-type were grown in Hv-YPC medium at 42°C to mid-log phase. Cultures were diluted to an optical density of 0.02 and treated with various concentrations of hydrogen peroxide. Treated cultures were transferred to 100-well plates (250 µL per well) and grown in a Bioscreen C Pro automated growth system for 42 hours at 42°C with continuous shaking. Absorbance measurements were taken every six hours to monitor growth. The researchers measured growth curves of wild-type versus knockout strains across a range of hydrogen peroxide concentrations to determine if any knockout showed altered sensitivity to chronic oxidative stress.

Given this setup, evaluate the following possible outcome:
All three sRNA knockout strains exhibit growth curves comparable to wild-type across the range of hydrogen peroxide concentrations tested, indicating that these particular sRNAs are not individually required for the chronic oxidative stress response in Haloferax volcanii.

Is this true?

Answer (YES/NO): YES